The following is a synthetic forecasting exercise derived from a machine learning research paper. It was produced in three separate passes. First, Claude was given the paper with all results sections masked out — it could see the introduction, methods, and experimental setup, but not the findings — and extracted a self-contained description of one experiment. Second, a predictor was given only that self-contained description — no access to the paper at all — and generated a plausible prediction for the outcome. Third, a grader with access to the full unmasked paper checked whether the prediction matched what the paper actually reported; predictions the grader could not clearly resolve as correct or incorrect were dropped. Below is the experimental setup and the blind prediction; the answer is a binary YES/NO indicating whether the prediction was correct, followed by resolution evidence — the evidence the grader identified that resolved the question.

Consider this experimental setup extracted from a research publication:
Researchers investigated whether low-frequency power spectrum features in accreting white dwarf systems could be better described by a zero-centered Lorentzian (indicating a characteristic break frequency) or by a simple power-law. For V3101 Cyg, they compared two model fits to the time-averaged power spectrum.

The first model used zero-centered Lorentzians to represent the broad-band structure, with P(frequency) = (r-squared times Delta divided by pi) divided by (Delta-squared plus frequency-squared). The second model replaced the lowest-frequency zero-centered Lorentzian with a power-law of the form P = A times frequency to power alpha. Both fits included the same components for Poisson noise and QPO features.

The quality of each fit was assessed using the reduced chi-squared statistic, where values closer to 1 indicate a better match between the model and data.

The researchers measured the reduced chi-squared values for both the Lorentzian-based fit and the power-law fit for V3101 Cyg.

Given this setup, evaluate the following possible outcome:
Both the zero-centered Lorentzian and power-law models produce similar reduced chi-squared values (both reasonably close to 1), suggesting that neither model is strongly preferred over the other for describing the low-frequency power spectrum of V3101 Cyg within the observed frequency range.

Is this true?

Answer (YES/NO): NO